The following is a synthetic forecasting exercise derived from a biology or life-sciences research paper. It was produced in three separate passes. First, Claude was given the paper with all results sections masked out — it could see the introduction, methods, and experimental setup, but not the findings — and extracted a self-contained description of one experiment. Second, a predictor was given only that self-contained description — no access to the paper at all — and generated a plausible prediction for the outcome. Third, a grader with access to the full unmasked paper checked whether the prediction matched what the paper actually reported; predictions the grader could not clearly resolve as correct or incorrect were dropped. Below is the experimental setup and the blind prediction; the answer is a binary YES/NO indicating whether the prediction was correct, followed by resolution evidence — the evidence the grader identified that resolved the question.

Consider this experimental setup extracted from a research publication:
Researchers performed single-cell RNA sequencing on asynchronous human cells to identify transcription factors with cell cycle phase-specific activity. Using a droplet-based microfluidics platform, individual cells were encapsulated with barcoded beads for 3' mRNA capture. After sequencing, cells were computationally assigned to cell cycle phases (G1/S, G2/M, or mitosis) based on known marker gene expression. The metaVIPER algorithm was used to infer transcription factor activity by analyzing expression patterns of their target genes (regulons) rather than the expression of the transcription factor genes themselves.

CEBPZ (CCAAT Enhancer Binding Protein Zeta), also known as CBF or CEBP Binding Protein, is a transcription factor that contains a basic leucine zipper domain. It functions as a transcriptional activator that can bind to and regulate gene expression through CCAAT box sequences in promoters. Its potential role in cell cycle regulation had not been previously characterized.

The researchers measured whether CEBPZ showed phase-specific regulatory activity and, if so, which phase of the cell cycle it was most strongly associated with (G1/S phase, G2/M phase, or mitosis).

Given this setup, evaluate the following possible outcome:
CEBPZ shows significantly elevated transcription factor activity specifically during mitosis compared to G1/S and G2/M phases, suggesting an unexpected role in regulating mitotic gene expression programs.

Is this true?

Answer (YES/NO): YES